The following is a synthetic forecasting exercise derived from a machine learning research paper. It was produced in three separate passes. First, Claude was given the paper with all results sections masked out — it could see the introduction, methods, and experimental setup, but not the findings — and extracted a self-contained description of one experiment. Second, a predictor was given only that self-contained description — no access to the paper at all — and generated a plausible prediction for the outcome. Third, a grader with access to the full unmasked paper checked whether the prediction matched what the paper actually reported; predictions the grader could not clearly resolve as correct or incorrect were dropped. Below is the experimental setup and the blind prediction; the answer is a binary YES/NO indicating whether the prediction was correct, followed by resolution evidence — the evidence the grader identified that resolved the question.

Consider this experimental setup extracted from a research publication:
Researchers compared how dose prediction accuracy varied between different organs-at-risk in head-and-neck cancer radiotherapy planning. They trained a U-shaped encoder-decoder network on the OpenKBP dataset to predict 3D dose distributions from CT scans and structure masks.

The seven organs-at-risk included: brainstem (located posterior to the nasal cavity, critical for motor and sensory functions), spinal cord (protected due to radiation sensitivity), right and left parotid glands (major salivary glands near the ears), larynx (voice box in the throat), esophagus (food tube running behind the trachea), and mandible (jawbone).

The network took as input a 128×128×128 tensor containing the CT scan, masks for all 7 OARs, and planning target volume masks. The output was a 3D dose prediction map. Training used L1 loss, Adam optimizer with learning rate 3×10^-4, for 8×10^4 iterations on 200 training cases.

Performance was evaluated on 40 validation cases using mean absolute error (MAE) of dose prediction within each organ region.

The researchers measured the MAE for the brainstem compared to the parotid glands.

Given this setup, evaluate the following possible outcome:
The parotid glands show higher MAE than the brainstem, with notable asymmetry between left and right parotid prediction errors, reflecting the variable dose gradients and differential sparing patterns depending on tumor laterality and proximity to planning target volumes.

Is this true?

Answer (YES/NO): NO